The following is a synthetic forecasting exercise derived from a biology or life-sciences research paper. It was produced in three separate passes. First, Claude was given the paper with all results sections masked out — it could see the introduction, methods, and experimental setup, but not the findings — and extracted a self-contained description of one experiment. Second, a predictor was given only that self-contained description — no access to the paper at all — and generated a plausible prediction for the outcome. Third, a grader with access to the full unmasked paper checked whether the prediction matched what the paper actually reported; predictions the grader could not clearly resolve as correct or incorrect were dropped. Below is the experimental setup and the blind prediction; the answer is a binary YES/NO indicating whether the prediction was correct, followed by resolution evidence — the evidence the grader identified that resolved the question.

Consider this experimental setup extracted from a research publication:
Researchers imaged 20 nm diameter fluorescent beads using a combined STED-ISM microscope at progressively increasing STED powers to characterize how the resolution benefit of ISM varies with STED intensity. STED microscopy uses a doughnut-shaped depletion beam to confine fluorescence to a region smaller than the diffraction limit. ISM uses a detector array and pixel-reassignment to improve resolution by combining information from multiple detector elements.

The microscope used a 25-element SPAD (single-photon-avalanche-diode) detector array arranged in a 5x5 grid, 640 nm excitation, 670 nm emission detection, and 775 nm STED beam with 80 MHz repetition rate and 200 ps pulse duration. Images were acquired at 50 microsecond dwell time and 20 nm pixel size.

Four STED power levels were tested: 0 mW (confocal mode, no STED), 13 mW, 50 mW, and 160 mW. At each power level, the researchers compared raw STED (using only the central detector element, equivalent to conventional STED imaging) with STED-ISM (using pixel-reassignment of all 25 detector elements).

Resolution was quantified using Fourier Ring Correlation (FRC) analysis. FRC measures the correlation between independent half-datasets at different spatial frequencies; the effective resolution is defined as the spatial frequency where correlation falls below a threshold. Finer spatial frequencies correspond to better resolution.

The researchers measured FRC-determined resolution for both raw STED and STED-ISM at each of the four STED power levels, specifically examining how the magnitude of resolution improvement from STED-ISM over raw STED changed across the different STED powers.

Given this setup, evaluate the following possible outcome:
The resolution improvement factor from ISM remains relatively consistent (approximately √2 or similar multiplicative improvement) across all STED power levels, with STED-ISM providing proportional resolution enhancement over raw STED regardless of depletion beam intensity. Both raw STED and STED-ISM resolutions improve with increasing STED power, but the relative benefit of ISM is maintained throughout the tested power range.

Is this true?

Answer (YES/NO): NO